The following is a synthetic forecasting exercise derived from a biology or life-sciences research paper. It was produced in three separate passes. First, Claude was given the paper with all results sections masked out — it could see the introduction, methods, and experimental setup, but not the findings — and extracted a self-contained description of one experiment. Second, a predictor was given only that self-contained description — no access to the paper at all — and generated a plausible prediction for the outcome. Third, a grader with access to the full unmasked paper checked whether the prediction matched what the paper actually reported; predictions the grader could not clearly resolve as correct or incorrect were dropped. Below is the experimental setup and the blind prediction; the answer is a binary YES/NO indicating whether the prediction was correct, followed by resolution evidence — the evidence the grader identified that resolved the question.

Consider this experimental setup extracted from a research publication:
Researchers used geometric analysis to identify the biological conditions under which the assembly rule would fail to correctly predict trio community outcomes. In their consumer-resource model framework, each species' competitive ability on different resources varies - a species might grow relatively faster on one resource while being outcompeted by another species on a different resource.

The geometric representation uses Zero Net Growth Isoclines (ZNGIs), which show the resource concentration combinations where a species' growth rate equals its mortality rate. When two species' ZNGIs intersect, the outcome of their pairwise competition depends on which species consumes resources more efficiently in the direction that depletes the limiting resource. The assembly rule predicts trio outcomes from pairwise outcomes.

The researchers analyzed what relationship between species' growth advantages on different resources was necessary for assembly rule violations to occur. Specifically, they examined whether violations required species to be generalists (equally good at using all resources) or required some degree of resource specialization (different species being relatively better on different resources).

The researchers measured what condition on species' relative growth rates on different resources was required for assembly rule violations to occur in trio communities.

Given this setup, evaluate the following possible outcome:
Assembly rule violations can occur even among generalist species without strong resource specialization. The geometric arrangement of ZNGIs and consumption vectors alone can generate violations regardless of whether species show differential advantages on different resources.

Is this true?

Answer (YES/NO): NO